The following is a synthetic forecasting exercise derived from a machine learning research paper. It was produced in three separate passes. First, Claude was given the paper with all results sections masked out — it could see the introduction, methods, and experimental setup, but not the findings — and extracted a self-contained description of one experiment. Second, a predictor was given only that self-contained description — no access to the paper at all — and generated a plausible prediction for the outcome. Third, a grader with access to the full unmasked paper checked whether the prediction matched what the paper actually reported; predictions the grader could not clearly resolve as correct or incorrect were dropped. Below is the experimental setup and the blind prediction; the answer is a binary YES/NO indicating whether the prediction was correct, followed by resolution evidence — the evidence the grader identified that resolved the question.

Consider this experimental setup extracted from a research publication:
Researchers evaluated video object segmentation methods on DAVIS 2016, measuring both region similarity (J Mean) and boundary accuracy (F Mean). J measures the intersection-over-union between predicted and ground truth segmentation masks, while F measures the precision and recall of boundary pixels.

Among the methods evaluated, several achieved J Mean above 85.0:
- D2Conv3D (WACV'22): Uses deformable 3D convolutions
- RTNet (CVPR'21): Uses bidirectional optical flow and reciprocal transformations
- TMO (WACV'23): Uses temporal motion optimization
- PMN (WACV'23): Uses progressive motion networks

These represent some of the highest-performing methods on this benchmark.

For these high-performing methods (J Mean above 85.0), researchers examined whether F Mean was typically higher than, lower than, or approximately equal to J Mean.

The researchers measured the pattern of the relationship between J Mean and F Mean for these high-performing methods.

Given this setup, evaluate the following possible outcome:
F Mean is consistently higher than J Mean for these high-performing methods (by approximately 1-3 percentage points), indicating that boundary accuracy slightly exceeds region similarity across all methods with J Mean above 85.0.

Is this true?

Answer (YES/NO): NO